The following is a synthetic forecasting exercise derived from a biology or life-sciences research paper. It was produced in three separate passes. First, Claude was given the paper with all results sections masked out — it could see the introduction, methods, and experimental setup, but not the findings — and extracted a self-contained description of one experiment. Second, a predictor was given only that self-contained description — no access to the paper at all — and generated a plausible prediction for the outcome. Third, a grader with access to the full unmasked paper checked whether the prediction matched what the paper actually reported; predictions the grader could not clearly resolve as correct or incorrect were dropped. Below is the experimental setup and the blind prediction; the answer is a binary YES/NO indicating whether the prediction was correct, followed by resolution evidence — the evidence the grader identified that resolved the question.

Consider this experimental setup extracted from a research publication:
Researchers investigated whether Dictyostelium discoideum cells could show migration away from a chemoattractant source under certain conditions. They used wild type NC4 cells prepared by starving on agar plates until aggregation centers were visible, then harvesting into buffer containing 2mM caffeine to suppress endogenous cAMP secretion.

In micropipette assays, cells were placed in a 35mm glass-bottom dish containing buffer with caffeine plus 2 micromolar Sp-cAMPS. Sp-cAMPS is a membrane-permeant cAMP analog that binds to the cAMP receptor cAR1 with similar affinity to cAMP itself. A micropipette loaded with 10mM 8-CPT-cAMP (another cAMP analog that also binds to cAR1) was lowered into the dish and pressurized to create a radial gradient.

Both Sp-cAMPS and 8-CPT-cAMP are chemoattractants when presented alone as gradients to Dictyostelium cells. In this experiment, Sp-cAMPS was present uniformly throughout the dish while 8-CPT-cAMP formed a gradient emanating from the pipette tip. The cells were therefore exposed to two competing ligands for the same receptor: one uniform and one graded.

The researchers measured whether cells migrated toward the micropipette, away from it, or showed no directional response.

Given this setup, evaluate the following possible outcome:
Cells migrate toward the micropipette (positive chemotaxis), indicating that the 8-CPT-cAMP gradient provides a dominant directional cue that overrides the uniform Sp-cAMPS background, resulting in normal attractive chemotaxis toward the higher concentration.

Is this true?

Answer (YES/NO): NO